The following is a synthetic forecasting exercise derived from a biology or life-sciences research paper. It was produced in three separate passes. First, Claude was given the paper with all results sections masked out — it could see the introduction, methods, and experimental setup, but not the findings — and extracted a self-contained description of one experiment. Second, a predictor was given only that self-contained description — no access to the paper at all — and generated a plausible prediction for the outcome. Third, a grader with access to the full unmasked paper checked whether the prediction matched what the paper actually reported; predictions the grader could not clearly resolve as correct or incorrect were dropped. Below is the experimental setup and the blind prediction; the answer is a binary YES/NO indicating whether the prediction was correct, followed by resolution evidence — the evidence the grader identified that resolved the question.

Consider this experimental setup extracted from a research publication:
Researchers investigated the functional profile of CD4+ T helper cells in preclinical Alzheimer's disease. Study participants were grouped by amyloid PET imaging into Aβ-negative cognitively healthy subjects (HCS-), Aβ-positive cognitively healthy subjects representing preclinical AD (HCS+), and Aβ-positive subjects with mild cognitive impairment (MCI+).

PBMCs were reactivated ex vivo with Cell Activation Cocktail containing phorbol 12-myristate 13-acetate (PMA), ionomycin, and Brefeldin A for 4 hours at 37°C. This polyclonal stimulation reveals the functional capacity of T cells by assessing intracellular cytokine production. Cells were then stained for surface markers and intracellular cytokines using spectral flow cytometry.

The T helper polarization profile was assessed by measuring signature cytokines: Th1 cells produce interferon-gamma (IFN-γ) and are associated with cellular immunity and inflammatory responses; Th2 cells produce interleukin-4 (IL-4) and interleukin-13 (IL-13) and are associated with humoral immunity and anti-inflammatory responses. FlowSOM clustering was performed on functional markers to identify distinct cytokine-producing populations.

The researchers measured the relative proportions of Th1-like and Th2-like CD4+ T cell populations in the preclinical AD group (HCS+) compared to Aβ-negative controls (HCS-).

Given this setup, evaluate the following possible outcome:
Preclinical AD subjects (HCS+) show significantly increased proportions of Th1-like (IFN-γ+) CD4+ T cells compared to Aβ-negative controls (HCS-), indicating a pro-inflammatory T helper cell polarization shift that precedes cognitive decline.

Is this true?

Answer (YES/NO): NO